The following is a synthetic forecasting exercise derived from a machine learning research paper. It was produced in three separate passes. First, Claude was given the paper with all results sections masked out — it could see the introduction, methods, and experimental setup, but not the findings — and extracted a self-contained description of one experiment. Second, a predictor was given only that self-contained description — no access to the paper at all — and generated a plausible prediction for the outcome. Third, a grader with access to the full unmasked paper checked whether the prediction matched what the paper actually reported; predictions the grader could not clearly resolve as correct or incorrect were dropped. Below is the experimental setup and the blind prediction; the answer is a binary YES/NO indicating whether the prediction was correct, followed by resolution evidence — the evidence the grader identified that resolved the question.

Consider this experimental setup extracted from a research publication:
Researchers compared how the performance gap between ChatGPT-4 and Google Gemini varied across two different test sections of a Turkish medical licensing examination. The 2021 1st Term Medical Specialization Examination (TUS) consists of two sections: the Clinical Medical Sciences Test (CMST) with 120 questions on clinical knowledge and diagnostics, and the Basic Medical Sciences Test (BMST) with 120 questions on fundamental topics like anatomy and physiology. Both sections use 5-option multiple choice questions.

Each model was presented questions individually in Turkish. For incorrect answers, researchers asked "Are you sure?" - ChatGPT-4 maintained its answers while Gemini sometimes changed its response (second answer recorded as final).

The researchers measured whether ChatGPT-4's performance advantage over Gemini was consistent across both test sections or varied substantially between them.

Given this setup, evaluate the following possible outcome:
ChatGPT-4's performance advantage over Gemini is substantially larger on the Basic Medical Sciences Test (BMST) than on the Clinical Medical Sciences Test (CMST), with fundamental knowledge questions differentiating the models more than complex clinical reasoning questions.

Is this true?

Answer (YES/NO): NO